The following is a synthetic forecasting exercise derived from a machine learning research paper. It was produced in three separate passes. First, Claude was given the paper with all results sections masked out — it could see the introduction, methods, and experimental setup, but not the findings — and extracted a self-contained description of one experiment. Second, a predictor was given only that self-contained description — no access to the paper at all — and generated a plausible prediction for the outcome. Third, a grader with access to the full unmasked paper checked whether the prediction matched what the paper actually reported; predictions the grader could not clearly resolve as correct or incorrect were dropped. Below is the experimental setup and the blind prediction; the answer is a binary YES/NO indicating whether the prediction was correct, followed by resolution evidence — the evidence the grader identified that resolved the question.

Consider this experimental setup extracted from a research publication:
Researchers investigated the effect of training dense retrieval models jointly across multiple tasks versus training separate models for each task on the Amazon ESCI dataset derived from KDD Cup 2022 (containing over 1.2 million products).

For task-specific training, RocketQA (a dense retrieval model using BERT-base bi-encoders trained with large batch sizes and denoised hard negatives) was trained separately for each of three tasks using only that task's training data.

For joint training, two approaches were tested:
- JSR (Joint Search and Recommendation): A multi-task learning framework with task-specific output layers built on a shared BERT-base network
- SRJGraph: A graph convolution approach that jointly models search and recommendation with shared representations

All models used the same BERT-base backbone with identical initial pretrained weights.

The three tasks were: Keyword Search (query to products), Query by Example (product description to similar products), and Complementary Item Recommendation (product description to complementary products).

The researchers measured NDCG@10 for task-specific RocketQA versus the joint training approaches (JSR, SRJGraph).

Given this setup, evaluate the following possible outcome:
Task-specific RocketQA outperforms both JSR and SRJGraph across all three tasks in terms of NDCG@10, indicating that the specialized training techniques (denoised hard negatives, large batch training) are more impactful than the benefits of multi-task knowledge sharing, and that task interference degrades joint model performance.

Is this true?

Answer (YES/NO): NO